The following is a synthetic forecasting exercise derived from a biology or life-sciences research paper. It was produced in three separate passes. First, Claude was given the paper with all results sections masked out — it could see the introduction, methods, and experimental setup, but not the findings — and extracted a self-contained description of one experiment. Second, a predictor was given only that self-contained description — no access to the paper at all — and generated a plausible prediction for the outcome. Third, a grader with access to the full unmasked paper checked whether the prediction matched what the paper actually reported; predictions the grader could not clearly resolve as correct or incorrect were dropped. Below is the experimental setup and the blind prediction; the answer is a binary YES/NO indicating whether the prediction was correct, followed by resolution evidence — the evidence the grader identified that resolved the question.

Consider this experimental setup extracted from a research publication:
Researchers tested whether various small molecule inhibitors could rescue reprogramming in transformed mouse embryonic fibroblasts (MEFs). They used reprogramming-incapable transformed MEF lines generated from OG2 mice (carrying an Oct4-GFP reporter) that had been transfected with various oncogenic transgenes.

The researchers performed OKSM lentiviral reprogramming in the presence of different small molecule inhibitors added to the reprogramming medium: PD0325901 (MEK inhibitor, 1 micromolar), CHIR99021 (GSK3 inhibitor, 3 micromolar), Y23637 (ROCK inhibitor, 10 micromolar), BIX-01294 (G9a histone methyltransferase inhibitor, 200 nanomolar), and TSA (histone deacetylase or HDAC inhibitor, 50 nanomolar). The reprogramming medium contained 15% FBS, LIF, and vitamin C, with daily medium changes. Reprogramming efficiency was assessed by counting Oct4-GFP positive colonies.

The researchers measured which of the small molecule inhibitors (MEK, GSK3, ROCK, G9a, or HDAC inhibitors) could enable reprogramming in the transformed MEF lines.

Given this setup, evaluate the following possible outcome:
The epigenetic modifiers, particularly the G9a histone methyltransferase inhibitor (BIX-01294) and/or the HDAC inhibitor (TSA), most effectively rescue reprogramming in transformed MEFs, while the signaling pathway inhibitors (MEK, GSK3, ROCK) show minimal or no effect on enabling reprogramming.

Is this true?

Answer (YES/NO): NO